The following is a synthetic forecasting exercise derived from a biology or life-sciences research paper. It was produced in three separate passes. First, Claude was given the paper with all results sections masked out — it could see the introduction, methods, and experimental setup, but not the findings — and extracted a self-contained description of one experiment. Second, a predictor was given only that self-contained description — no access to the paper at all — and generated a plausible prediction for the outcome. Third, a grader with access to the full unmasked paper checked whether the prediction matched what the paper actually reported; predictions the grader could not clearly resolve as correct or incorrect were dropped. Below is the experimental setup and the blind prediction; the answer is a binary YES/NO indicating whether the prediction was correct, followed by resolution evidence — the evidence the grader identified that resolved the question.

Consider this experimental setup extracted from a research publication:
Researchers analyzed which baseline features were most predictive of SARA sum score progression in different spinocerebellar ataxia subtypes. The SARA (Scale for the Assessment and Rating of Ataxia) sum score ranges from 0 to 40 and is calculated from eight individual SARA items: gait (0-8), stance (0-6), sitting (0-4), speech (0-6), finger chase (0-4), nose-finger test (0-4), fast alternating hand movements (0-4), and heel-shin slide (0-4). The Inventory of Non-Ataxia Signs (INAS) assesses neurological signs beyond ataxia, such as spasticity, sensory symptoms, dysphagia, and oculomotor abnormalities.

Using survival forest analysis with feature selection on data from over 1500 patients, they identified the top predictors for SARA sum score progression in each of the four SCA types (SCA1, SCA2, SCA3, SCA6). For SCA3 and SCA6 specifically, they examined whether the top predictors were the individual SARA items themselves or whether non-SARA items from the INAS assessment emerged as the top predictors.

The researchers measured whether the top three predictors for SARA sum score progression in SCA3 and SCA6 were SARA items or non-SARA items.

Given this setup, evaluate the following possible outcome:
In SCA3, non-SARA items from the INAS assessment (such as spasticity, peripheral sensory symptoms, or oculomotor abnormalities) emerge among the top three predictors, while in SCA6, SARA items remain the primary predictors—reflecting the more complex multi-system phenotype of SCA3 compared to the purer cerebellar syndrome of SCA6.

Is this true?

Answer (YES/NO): NO